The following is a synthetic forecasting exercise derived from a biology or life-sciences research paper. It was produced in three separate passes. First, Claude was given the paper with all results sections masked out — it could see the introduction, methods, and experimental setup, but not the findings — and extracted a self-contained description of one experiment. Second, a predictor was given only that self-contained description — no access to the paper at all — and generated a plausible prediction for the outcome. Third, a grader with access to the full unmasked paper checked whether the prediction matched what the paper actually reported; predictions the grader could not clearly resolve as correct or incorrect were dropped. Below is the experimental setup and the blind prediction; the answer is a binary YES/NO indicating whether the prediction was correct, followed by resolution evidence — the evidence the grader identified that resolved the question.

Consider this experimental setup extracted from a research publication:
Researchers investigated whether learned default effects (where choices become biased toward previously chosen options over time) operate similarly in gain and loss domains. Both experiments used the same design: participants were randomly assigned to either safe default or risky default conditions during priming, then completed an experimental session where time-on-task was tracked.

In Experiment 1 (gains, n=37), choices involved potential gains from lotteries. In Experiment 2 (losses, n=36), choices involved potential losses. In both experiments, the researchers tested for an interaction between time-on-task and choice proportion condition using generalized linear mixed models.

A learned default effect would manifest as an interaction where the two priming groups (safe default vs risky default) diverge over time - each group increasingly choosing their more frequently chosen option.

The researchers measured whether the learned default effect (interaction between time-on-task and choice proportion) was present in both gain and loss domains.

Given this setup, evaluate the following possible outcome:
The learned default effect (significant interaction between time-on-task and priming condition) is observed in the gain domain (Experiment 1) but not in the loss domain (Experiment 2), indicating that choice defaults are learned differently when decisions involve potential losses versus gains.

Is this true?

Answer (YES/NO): NO